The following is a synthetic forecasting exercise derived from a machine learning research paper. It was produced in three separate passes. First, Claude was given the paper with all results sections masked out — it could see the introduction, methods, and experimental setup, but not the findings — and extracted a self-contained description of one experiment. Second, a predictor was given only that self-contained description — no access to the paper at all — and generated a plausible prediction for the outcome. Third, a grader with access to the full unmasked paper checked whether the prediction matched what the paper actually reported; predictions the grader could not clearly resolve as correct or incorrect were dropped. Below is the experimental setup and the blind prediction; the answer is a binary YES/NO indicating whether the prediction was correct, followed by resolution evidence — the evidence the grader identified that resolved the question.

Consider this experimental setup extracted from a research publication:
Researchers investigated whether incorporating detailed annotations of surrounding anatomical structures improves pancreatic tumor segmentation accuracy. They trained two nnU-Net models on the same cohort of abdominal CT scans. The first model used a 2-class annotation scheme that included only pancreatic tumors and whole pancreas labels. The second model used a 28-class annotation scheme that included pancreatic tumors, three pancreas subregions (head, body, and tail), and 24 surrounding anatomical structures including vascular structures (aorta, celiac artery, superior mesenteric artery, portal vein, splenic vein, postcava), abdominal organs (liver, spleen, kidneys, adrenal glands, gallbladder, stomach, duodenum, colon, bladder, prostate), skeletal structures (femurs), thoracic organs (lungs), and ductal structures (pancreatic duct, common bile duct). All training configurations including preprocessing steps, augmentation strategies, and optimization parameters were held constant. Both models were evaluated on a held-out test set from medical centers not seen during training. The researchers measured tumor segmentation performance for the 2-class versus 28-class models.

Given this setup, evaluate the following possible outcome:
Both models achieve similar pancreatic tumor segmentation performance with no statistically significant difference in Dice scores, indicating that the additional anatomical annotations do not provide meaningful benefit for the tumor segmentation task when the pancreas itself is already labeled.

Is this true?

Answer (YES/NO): NO